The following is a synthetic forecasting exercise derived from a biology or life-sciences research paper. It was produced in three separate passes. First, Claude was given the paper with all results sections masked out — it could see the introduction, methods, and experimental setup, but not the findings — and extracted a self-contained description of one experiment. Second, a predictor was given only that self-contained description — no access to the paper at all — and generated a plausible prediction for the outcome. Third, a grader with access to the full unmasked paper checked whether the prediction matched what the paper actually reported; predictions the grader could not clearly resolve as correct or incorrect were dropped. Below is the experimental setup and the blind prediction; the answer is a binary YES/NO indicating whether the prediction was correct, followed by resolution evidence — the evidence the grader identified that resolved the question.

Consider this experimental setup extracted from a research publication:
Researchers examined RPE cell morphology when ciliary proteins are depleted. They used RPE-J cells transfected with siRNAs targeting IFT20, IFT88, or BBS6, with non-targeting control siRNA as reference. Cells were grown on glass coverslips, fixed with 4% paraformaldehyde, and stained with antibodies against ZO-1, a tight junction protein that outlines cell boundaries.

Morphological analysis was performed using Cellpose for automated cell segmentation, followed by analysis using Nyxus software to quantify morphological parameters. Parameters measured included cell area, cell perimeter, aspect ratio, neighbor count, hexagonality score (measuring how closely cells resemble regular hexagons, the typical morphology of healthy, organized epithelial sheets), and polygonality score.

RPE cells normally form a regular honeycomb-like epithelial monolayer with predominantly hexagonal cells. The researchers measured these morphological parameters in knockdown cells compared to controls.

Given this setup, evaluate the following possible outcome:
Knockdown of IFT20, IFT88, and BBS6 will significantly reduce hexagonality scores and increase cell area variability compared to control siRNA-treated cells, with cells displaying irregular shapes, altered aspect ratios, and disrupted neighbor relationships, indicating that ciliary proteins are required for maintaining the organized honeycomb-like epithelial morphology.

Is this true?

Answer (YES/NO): NO